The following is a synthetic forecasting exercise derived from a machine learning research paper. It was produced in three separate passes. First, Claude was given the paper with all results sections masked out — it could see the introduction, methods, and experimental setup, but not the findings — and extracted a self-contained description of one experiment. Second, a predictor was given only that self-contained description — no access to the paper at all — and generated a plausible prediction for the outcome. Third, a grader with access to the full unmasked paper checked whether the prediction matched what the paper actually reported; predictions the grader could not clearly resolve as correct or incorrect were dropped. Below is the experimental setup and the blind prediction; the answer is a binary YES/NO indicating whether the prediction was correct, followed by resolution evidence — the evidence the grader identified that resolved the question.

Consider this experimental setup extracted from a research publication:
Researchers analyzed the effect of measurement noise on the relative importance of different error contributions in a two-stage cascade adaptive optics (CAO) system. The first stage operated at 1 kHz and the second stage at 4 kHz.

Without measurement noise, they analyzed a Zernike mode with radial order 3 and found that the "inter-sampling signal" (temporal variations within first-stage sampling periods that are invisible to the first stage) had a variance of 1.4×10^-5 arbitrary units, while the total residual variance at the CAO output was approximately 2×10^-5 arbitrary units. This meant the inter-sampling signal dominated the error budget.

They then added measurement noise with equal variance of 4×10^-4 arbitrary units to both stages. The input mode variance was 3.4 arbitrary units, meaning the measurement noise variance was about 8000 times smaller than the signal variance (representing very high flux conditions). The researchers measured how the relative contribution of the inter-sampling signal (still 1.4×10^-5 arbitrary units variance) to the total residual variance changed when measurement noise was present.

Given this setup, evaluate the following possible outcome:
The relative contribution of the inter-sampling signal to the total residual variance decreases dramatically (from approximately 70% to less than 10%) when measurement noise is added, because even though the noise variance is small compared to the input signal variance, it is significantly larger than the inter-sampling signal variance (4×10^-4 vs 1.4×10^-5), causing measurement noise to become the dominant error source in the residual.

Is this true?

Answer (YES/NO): NO